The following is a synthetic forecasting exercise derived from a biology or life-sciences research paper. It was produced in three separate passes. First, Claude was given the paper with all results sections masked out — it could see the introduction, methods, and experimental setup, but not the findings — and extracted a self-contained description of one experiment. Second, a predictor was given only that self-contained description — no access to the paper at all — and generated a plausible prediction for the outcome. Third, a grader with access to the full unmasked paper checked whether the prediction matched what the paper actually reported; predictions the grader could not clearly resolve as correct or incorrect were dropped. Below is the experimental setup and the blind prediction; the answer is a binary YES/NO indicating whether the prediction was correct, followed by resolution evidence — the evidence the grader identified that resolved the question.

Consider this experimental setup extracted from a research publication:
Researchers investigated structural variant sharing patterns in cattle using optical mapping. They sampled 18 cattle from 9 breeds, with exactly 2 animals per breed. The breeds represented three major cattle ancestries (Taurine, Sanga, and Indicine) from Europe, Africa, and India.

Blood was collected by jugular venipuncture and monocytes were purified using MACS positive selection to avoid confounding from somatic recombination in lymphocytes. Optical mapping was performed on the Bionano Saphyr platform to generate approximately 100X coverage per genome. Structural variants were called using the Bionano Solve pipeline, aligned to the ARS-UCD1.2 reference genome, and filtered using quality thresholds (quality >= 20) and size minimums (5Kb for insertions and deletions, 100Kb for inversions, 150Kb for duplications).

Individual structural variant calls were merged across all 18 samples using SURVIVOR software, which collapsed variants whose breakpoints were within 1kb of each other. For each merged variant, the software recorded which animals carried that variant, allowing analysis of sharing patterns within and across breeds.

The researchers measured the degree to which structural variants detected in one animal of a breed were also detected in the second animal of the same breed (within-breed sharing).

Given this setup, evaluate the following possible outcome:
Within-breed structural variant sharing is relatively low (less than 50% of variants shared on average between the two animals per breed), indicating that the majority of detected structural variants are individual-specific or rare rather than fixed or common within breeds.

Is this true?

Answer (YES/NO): YES